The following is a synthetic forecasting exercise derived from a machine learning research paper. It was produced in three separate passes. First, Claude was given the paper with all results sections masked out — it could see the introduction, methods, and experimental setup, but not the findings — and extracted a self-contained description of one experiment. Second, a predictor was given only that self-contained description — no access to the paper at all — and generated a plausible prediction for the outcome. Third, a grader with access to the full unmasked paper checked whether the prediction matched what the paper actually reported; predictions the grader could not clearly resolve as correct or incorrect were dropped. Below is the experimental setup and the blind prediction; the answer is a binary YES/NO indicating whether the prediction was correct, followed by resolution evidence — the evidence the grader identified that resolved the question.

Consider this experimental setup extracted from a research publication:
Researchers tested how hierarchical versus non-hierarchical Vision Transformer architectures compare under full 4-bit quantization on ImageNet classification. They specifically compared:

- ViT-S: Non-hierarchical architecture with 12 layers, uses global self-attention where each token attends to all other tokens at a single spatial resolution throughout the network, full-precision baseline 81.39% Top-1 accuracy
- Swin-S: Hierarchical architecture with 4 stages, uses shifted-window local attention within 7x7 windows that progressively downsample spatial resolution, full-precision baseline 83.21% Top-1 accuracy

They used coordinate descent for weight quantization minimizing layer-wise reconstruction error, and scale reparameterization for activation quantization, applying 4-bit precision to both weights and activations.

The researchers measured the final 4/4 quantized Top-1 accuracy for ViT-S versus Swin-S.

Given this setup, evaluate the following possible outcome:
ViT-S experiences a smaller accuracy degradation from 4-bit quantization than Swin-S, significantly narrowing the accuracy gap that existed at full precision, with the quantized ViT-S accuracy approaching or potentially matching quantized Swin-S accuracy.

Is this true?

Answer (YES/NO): NO